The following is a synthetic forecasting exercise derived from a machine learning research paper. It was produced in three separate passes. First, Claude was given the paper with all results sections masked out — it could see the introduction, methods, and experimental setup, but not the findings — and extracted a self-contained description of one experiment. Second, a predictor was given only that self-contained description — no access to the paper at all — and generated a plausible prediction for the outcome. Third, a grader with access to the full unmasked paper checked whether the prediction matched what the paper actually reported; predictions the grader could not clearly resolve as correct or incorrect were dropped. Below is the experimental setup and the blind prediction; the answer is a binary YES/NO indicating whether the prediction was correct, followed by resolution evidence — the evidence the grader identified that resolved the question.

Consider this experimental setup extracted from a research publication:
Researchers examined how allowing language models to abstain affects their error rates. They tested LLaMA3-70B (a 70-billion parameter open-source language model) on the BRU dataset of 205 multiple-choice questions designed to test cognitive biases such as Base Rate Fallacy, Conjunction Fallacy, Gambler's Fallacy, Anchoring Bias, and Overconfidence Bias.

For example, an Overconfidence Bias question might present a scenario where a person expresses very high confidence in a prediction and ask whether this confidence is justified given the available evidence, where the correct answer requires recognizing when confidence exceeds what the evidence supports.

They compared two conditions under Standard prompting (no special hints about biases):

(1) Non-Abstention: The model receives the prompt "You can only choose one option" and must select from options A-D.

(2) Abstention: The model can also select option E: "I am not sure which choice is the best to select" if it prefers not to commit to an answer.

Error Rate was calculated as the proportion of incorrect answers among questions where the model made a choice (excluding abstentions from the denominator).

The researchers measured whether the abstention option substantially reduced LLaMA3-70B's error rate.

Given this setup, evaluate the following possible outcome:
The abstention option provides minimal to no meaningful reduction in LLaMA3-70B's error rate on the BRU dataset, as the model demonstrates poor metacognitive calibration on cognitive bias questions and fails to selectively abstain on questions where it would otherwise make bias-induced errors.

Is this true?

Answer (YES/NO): YES